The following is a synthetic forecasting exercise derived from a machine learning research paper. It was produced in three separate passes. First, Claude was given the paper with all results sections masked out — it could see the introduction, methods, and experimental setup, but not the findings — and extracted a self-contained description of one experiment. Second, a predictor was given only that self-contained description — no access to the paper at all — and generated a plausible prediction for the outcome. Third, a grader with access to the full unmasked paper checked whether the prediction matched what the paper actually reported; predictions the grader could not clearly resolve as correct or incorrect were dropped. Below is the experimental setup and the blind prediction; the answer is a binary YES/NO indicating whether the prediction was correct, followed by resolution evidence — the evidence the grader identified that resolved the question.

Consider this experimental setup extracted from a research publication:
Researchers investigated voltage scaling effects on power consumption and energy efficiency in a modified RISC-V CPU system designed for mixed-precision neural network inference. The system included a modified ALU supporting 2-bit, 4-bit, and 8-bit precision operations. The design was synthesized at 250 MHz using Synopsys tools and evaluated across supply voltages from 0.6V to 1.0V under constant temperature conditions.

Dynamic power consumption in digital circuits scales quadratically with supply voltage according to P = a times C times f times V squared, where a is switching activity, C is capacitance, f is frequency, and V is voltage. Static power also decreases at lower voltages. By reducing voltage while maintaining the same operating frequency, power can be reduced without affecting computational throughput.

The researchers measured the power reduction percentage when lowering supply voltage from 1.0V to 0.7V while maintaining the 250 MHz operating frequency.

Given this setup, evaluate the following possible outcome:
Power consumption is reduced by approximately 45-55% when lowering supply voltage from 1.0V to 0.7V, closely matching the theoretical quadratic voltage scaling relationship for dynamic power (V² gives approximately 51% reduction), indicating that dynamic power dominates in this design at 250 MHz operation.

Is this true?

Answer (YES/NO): NO